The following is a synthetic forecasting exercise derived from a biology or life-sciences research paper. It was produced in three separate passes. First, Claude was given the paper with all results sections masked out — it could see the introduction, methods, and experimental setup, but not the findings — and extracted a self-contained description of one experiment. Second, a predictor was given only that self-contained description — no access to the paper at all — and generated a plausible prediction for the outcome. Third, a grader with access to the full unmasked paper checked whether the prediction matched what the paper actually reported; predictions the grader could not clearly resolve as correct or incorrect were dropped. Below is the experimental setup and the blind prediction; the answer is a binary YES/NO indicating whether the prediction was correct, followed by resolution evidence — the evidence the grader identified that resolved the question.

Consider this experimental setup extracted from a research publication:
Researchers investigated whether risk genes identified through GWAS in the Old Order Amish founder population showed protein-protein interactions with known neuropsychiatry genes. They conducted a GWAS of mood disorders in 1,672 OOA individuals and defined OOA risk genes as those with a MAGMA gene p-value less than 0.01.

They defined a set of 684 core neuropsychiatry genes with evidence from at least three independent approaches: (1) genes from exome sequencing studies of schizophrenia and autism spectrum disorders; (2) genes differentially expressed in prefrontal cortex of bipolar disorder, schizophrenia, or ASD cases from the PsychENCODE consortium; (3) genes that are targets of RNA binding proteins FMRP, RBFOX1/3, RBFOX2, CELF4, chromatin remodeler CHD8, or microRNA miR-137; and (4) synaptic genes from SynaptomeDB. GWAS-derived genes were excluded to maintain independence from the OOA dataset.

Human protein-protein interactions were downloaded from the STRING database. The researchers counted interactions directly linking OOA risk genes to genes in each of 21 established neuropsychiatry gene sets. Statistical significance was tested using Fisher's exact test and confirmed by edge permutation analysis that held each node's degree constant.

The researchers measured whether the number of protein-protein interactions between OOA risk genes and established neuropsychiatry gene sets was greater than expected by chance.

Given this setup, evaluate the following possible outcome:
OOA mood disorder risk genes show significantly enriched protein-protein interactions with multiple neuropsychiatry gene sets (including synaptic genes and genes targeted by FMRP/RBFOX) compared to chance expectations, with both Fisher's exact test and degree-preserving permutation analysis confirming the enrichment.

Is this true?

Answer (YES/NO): NO